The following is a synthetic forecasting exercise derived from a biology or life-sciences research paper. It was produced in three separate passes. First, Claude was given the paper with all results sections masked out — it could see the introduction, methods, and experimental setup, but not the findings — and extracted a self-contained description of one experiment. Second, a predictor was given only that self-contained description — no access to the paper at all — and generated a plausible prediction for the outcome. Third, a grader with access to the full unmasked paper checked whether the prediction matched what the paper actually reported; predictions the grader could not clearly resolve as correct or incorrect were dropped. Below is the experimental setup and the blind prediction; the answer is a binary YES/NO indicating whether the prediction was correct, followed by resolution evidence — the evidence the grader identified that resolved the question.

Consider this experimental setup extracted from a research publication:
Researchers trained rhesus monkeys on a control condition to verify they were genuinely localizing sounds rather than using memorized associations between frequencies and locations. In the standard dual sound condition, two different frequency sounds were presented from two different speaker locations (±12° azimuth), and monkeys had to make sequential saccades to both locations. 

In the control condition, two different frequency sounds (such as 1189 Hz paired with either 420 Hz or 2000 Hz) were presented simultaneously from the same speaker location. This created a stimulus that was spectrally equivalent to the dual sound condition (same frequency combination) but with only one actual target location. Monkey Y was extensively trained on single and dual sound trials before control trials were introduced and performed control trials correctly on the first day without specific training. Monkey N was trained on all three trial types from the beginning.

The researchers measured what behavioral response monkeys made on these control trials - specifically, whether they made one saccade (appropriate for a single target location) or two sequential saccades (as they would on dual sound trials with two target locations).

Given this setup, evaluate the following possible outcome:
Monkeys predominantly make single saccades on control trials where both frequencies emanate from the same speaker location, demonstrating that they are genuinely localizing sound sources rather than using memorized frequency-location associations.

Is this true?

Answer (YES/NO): YES